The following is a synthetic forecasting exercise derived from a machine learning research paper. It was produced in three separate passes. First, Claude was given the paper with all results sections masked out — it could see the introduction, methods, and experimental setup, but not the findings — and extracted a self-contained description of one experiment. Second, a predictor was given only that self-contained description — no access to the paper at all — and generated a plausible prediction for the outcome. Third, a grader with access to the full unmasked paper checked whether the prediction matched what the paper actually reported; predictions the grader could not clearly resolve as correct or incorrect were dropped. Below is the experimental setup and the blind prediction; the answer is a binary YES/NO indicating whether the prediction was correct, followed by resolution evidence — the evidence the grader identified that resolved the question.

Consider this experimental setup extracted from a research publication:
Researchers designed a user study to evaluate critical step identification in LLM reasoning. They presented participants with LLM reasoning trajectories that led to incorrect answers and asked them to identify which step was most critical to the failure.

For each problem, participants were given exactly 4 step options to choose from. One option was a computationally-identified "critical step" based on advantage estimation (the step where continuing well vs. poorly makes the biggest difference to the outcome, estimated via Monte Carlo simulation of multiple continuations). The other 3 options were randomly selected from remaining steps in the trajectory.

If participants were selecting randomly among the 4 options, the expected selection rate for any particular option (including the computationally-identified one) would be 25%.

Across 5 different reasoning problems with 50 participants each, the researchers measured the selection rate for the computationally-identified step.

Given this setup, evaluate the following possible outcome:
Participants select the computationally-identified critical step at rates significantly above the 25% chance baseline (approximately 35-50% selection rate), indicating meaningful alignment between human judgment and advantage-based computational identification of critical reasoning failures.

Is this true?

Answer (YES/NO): NO